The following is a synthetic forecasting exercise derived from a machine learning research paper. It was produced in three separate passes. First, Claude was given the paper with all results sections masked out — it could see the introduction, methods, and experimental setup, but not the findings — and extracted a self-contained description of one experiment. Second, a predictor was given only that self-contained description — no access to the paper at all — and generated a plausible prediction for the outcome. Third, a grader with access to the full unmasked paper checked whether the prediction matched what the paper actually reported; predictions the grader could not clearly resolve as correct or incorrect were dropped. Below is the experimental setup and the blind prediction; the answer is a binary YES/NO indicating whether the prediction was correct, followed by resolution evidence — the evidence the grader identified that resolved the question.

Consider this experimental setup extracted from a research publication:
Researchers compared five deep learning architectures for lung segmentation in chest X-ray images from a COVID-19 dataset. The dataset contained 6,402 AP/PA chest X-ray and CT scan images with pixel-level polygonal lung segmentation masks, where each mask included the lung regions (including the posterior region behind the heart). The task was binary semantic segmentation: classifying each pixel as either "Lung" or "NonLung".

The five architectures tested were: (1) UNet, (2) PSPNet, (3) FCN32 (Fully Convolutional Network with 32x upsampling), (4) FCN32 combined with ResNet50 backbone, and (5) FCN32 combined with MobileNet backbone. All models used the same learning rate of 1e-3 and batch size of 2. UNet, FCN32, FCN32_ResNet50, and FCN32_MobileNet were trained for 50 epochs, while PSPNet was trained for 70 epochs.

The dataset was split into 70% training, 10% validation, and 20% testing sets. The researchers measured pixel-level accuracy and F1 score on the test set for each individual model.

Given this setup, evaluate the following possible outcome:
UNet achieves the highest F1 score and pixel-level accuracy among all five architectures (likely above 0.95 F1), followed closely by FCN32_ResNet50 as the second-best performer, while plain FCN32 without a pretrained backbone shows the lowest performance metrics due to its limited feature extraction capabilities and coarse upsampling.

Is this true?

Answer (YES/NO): NO